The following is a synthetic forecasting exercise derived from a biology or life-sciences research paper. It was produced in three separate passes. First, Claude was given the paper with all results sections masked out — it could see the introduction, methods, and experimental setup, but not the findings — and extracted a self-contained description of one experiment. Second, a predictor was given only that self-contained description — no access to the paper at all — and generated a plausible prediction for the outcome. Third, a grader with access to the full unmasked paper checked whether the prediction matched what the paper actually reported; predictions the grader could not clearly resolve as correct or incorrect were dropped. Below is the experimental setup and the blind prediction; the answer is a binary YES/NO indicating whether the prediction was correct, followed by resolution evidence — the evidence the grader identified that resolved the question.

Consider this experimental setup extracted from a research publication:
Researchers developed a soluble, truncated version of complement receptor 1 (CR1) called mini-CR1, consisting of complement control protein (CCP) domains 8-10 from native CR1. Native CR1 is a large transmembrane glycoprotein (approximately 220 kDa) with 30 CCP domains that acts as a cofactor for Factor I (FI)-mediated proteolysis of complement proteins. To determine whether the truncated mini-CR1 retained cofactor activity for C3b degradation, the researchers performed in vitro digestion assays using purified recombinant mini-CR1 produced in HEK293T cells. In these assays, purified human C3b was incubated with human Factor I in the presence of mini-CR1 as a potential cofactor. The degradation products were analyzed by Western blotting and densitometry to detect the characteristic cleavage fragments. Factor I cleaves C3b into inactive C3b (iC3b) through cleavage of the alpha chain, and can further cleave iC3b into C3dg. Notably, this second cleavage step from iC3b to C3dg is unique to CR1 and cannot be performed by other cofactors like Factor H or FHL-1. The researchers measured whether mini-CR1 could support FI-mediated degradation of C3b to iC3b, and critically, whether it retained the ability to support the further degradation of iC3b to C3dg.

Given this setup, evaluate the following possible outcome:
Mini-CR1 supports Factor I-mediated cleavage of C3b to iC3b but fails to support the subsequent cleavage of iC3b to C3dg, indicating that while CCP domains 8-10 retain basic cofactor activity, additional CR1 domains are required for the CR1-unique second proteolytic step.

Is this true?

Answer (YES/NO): NO